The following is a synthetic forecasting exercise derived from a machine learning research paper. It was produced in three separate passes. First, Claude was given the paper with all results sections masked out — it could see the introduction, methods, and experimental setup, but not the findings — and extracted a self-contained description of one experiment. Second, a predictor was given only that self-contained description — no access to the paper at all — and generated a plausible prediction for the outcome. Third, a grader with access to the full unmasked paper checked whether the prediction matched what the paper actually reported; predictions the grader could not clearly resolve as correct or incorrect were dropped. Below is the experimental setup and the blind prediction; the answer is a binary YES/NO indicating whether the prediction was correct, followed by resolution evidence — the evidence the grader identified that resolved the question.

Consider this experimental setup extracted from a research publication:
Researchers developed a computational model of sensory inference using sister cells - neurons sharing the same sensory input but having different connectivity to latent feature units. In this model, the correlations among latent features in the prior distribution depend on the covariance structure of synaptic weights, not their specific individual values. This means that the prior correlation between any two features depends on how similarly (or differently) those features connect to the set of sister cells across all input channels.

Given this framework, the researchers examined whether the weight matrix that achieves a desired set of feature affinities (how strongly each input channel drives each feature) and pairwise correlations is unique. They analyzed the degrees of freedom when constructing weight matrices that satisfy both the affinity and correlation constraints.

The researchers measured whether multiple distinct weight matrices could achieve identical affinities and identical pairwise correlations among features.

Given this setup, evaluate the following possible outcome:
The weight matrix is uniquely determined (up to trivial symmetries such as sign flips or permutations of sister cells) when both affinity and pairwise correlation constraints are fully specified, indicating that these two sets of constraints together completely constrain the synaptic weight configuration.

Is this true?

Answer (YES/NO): NO